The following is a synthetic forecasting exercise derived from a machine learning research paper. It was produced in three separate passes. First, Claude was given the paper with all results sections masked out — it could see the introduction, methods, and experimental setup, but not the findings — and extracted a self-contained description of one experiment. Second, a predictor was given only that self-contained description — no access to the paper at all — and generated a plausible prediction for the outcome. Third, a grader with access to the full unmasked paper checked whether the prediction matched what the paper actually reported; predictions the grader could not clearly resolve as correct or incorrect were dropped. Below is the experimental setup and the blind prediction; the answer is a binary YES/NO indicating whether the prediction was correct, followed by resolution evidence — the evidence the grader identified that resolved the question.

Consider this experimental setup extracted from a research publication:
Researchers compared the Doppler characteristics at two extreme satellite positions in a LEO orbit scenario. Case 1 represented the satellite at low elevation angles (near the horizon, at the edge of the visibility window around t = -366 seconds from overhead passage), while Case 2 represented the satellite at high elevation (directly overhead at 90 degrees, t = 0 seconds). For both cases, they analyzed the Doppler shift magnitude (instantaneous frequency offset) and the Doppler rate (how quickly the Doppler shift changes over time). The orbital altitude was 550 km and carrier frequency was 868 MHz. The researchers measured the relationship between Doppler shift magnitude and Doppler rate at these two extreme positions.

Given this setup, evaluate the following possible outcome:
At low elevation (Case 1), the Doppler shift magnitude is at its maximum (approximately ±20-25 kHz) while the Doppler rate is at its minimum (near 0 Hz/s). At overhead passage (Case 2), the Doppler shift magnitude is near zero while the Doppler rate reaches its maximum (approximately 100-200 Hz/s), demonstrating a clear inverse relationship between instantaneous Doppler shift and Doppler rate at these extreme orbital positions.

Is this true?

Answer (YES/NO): NO